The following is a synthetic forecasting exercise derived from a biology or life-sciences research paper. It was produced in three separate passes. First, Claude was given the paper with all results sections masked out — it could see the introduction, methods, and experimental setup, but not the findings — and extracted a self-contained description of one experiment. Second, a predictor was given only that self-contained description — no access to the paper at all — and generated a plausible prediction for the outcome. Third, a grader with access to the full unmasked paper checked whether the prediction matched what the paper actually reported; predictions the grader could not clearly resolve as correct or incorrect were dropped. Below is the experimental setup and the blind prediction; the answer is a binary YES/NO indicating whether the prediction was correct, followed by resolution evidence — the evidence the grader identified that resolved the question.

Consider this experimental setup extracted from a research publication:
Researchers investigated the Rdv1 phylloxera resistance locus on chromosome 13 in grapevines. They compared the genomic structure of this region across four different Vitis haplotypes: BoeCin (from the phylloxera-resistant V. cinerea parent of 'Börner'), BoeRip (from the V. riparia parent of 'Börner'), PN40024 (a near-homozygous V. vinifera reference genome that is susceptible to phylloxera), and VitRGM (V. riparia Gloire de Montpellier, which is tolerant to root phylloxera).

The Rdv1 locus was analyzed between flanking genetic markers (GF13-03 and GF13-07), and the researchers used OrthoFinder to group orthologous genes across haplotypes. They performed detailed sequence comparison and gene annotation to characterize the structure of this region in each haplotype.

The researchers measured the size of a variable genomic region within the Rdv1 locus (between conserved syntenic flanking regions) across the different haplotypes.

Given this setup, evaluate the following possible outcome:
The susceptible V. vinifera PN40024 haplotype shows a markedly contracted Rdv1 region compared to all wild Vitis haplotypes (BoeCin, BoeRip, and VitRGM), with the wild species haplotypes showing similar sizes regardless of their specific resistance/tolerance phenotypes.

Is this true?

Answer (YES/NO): NO